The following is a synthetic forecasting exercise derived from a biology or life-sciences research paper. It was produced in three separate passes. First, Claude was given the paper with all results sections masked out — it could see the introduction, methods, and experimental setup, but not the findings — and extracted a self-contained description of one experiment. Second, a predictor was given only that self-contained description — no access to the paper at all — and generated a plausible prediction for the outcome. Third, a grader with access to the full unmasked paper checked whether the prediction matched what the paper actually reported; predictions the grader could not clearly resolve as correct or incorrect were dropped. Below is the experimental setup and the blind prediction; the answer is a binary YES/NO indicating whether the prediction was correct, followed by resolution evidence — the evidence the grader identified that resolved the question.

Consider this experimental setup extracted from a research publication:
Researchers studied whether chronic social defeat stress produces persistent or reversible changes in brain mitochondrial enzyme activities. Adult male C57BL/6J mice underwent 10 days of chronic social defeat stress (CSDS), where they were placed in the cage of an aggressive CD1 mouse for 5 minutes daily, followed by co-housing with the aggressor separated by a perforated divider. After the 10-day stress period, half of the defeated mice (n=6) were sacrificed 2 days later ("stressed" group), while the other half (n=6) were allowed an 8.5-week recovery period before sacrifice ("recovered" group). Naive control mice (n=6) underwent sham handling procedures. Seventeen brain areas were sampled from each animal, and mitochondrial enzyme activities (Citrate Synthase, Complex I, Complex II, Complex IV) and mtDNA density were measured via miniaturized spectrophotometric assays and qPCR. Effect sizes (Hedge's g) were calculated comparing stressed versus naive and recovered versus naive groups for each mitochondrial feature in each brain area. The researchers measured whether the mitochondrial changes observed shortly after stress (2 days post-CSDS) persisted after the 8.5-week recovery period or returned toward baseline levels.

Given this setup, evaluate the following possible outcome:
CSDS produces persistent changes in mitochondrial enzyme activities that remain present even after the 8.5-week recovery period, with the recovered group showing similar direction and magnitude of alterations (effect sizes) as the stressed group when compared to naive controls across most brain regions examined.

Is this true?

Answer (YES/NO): NO